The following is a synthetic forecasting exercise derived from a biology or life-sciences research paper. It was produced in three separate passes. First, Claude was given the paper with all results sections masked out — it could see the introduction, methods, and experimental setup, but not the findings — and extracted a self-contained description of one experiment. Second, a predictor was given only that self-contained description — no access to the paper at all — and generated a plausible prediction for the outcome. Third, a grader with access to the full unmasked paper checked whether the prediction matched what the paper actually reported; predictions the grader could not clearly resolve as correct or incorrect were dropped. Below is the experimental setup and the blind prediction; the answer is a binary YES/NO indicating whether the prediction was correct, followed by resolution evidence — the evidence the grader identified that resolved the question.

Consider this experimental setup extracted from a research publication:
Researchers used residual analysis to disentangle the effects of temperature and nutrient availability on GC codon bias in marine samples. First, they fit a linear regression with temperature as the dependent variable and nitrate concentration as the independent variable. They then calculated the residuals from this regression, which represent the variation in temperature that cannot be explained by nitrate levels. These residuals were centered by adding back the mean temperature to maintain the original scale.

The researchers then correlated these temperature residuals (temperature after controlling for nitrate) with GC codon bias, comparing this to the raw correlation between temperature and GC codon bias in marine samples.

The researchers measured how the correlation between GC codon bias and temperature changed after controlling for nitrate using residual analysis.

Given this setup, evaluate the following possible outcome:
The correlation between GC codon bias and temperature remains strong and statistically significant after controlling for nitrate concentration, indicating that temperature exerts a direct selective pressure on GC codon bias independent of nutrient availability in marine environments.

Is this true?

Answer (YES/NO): NO